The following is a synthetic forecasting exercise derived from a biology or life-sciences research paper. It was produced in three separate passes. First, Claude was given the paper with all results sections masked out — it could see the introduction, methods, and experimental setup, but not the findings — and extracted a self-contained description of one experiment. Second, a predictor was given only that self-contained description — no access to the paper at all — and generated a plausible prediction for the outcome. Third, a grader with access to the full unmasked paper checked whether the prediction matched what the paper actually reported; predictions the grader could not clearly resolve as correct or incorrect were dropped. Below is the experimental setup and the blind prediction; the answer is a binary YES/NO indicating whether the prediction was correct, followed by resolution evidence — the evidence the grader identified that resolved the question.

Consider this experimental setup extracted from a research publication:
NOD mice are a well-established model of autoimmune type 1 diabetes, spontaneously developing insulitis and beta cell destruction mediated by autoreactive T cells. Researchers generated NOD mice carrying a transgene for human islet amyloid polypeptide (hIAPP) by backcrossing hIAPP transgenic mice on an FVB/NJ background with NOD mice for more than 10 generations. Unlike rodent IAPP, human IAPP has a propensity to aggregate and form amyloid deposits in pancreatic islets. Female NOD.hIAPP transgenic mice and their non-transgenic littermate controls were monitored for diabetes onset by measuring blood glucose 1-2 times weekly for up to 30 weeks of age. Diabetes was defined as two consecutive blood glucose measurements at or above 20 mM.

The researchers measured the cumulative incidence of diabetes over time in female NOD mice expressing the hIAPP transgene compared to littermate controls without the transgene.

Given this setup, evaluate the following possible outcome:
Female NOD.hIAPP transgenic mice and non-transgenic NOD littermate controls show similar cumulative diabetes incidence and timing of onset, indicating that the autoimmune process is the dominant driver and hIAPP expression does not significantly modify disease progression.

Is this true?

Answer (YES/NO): NO